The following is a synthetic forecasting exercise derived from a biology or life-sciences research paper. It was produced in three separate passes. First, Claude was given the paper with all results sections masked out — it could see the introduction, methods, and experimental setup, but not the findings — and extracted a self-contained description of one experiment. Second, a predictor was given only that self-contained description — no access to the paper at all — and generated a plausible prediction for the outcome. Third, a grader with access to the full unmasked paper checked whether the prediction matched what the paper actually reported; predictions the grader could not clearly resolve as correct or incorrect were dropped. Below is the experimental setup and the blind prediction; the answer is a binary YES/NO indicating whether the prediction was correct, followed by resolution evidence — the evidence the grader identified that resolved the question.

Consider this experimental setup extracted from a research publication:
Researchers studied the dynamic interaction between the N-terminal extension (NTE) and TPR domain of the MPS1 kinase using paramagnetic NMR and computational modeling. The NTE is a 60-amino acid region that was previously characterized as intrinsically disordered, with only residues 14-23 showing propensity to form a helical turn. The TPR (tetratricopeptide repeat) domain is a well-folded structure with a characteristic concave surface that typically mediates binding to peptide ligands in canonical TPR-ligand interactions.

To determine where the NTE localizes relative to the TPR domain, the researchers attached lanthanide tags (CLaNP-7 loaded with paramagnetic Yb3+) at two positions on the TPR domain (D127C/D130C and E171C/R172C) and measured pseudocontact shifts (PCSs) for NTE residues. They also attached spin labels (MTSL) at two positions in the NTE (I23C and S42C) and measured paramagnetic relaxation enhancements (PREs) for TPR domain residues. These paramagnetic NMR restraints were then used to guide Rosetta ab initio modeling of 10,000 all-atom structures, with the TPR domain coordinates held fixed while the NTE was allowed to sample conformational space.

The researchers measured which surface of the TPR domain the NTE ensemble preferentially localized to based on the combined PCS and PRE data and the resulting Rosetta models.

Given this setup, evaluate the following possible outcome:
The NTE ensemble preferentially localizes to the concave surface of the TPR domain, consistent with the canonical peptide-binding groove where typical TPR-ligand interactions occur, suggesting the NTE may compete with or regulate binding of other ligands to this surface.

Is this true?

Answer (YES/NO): NO